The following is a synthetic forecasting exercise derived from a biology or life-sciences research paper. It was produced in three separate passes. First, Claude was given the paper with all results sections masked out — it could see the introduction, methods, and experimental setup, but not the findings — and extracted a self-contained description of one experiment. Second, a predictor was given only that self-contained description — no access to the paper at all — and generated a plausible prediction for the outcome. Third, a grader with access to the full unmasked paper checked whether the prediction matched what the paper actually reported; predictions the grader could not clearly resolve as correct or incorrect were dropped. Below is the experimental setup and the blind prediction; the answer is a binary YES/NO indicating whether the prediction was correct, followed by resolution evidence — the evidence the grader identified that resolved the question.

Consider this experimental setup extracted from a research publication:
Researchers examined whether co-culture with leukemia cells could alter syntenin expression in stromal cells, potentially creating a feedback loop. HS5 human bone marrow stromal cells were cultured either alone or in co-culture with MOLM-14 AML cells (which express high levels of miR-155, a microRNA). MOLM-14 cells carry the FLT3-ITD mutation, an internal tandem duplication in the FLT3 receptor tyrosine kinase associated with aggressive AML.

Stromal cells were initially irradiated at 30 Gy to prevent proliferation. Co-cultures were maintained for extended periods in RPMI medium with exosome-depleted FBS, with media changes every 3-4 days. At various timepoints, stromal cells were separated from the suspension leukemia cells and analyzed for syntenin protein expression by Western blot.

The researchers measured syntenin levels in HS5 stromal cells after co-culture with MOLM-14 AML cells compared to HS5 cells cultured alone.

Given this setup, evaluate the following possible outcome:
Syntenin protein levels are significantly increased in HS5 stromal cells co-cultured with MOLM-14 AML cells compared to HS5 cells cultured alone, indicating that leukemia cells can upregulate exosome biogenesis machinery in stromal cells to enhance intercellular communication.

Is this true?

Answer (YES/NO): NO